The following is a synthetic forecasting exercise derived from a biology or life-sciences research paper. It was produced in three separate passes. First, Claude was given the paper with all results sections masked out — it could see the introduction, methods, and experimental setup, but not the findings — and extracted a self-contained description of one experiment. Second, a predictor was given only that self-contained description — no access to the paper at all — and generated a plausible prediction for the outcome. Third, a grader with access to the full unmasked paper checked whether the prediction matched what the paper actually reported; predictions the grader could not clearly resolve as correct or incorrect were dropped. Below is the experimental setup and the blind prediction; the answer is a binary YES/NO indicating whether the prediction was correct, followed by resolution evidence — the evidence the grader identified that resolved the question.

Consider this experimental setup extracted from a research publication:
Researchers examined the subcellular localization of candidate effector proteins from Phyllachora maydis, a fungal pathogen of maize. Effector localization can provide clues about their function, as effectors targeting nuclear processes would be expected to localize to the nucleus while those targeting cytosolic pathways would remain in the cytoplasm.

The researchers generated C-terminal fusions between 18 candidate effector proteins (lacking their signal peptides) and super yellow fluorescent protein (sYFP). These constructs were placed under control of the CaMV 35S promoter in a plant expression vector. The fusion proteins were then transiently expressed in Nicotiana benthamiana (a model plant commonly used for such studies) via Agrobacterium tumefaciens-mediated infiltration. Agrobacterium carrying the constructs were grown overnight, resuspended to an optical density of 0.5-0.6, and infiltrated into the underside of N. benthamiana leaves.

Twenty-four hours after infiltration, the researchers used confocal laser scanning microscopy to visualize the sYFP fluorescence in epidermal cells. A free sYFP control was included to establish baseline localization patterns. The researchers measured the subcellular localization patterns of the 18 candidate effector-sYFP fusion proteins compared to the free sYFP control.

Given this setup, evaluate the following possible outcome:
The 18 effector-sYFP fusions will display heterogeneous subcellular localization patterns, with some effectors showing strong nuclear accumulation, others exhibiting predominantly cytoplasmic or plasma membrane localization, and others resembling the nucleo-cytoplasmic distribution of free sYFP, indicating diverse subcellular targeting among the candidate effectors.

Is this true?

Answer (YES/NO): NO